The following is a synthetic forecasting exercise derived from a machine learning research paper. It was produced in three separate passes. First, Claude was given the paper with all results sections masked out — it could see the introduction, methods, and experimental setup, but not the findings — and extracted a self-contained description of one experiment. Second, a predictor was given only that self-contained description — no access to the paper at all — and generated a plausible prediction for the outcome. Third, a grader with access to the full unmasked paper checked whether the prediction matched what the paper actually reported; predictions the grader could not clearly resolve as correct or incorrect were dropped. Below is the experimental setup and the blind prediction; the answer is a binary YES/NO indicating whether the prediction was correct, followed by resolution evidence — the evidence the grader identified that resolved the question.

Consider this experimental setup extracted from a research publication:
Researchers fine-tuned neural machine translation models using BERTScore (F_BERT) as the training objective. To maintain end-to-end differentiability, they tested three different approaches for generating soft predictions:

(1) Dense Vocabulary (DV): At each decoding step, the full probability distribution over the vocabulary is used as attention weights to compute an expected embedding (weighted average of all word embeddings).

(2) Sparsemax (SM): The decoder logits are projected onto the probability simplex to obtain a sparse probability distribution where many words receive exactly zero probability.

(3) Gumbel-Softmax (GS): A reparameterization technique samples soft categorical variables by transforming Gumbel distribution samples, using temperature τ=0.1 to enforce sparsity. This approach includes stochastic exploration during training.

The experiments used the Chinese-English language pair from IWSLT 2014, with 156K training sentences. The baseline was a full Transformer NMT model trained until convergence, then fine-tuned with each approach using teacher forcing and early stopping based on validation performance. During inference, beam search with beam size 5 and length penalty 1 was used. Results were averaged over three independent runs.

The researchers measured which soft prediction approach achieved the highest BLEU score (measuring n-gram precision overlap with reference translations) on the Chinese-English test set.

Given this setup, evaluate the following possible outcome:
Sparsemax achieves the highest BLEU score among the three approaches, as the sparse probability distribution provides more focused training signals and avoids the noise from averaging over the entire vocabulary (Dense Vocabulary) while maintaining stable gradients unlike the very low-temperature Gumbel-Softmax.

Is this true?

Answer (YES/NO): NO